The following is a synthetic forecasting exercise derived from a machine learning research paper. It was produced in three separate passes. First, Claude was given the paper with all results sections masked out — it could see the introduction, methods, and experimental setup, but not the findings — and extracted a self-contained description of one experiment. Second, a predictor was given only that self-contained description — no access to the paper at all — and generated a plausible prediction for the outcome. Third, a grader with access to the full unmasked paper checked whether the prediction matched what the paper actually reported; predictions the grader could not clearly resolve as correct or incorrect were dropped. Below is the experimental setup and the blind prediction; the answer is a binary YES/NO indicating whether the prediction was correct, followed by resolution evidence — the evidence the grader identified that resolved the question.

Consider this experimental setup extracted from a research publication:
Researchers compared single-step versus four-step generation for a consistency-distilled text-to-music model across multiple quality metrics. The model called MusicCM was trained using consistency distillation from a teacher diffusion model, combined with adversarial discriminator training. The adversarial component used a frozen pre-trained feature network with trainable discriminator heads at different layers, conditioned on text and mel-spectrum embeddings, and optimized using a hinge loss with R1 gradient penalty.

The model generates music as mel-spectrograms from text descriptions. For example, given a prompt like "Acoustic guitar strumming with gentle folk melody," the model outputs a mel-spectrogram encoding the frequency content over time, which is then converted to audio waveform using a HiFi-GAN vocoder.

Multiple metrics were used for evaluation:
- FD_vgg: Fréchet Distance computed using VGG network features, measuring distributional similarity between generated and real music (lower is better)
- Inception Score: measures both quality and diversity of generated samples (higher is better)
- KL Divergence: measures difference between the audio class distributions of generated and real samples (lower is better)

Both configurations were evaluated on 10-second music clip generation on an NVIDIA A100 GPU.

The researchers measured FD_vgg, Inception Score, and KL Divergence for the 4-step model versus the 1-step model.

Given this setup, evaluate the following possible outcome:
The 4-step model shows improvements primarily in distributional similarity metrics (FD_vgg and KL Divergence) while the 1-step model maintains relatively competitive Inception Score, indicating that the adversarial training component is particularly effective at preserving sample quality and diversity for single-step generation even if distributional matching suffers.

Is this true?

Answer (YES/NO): NO